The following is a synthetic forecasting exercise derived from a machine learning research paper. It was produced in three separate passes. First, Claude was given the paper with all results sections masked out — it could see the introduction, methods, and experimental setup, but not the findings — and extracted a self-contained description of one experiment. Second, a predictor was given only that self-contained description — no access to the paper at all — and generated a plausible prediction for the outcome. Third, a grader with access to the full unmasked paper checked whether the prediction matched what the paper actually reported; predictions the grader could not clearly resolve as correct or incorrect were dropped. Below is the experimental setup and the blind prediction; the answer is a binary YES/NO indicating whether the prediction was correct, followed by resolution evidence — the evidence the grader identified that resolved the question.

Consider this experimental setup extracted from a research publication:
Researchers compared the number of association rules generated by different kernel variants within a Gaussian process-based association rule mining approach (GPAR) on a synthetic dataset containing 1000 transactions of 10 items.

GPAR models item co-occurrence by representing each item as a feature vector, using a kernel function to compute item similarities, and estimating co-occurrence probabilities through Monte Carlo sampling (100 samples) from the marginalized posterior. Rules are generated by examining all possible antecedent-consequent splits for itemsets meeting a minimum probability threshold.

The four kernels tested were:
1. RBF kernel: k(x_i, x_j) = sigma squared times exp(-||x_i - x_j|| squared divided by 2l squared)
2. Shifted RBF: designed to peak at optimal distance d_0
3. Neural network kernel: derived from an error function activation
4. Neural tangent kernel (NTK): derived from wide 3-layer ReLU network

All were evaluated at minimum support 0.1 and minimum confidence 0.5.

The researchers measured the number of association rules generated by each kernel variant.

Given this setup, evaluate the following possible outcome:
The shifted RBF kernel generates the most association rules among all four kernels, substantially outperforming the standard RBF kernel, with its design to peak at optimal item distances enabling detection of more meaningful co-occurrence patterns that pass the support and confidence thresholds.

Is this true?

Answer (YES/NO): NO